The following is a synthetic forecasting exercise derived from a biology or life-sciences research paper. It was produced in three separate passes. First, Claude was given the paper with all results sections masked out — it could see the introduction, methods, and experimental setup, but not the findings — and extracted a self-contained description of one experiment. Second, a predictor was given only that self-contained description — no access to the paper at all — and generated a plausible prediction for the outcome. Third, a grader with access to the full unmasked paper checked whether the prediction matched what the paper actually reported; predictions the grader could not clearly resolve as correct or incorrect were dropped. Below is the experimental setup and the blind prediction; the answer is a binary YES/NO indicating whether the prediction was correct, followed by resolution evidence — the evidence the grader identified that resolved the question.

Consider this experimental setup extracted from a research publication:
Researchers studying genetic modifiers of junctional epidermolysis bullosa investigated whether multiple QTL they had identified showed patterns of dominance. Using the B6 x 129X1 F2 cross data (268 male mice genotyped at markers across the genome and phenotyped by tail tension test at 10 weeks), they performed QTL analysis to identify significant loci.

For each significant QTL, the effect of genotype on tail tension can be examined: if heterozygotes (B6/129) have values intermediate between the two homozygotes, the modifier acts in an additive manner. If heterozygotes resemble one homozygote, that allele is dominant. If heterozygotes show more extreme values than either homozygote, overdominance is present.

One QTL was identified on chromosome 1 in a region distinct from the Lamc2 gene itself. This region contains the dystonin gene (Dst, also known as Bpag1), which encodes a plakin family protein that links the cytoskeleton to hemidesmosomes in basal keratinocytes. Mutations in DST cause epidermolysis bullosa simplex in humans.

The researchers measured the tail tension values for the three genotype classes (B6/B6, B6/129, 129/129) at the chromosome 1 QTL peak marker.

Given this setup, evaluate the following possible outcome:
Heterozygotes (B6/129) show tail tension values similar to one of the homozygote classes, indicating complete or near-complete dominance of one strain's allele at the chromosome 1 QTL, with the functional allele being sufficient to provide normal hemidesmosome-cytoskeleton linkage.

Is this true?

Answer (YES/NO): YES